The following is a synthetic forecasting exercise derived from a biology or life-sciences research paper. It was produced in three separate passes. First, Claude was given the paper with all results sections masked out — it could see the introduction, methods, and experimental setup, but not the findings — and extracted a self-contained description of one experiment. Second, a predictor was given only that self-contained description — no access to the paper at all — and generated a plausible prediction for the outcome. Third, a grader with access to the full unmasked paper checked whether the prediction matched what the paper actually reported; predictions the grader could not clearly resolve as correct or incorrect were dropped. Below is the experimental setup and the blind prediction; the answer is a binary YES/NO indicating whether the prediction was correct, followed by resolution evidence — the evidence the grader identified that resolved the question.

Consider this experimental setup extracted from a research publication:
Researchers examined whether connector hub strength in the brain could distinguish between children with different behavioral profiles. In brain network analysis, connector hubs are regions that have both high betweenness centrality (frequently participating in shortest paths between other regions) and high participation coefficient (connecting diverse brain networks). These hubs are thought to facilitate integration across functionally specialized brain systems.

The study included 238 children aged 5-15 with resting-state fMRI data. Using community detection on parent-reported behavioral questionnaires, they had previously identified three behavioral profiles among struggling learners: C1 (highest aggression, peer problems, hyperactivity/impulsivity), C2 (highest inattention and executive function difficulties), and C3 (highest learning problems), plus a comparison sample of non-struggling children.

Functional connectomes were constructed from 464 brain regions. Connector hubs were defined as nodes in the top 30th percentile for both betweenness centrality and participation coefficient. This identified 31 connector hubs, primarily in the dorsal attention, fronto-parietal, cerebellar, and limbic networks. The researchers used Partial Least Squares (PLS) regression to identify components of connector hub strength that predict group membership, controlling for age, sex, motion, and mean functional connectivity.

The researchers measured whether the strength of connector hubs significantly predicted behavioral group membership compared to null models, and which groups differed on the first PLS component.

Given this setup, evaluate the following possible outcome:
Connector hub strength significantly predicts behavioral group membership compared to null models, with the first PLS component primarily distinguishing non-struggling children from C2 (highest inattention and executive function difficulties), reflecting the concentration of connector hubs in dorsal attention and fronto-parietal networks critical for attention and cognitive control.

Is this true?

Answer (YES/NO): NO